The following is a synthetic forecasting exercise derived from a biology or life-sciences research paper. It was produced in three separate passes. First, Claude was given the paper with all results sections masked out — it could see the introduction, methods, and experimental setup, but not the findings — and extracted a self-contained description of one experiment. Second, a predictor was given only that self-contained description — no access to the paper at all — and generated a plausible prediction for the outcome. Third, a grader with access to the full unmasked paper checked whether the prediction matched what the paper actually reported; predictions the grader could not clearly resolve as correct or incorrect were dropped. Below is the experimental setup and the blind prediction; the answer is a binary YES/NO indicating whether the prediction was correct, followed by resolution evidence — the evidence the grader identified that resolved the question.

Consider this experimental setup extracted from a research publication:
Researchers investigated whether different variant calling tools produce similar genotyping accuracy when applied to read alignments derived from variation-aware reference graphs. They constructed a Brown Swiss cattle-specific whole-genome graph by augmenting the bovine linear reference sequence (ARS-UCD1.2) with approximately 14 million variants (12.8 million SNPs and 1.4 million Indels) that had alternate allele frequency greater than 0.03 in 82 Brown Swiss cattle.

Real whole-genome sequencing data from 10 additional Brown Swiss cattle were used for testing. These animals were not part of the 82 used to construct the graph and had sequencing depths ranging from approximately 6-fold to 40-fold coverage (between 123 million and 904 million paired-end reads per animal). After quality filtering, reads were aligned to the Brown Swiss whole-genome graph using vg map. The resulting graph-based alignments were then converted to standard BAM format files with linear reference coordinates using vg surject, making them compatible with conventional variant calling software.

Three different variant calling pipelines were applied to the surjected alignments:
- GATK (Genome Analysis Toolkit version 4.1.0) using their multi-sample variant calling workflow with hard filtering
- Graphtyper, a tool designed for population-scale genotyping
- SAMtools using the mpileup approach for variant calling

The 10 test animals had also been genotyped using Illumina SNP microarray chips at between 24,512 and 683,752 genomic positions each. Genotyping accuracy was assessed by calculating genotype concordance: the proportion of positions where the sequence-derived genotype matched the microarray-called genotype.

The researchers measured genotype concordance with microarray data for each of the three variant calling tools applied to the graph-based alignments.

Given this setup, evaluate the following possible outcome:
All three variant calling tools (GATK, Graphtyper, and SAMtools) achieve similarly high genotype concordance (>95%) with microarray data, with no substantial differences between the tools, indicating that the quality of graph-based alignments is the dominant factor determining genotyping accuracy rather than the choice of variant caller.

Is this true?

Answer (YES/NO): YES